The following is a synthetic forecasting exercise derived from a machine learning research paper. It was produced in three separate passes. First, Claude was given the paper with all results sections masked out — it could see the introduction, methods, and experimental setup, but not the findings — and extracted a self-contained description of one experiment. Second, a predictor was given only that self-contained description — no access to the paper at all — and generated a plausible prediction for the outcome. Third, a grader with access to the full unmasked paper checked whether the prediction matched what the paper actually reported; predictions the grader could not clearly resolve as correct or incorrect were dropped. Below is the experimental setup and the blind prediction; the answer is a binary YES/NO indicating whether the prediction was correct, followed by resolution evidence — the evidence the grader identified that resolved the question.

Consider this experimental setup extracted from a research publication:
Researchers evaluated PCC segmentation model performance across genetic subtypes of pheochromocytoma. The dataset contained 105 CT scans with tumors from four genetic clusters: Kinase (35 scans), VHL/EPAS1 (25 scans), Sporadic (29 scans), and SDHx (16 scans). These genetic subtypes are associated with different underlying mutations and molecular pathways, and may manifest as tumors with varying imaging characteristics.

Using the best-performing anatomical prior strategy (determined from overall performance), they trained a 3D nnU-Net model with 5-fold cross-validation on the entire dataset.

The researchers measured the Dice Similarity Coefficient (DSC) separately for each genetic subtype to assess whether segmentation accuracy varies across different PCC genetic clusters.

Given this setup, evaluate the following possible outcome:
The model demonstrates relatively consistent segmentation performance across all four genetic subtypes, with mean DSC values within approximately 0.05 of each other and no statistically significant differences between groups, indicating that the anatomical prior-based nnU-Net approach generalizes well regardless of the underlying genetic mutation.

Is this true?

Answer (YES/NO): NO